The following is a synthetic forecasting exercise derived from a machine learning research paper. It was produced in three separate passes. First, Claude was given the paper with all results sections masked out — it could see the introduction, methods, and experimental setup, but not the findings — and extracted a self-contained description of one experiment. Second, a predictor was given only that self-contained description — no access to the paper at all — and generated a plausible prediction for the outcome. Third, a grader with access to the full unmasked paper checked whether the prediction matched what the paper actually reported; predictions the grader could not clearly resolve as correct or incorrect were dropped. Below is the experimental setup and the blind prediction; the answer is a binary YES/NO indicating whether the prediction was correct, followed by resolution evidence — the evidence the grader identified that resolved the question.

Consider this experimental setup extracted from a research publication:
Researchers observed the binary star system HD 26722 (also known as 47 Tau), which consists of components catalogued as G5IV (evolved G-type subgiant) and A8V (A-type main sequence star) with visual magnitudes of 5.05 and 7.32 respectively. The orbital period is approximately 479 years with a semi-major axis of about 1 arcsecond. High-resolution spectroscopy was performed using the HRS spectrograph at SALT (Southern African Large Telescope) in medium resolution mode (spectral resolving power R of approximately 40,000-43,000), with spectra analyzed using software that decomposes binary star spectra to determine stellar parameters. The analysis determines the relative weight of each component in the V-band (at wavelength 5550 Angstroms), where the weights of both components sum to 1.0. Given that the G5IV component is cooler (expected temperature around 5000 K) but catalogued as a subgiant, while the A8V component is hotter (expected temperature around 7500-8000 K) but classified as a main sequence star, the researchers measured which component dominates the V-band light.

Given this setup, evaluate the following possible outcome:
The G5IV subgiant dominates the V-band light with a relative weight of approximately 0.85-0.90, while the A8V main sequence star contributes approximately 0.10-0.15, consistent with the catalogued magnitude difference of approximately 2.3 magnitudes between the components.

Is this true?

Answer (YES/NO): YES